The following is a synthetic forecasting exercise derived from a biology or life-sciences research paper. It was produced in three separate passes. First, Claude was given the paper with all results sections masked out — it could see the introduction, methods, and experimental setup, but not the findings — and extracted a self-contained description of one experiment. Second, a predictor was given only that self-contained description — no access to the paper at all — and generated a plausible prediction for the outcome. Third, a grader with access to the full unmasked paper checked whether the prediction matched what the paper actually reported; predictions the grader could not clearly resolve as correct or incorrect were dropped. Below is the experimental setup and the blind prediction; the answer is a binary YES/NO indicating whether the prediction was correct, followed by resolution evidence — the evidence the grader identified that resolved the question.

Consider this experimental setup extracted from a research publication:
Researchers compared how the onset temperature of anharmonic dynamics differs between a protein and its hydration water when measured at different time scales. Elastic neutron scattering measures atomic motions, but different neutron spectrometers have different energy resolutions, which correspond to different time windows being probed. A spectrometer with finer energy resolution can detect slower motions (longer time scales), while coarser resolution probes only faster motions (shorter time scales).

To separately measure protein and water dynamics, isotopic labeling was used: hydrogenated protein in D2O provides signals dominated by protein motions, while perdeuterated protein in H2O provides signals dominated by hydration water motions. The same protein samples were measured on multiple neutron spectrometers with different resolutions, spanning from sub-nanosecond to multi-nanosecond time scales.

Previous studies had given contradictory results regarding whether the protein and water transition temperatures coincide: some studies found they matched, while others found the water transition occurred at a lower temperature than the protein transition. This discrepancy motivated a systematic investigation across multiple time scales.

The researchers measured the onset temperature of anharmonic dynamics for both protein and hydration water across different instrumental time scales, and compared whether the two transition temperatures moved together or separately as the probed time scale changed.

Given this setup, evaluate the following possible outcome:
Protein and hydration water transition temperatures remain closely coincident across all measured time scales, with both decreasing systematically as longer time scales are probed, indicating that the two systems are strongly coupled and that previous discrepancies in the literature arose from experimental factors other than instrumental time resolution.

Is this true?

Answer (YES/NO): NO